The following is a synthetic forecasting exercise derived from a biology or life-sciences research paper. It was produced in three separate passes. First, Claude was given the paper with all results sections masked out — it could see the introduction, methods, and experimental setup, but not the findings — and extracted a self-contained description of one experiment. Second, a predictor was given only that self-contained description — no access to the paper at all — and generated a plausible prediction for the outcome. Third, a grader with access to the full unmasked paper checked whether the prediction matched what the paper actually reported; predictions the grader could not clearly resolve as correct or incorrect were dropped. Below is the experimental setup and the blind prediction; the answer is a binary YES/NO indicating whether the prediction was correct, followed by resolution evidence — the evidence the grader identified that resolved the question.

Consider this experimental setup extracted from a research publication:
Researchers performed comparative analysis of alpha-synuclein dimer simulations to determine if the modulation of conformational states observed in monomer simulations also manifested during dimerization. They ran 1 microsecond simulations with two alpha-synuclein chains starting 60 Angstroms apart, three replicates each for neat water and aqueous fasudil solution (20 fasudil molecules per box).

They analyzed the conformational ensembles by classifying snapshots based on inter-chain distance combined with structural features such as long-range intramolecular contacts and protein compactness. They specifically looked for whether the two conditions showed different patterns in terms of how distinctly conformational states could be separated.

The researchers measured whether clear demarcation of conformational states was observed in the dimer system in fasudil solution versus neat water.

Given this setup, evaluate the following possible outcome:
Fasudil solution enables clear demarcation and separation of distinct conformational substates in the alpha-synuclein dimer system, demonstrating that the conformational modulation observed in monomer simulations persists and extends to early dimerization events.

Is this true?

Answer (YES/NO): YES